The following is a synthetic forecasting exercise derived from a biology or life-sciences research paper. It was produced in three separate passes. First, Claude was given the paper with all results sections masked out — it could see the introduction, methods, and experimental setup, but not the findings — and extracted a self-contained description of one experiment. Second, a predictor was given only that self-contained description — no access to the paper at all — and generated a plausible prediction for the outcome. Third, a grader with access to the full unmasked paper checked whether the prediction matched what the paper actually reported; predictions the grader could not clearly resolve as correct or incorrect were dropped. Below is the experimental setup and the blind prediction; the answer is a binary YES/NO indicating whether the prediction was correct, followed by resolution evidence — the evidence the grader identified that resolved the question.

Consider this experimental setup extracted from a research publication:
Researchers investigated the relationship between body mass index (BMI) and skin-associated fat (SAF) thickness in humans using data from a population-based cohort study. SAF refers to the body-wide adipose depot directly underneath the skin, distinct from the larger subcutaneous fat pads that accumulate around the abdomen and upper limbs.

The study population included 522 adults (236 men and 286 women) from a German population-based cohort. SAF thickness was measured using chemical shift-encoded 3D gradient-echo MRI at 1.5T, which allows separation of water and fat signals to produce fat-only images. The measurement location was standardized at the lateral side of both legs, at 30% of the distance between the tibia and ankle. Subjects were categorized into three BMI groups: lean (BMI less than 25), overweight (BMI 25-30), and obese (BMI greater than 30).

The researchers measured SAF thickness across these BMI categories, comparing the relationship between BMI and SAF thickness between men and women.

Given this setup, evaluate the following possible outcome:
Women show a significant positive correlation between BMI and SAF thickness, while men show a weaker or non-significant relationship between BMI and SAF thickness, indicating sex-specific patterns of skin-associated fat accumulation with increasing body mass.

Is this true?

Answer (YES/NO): NO